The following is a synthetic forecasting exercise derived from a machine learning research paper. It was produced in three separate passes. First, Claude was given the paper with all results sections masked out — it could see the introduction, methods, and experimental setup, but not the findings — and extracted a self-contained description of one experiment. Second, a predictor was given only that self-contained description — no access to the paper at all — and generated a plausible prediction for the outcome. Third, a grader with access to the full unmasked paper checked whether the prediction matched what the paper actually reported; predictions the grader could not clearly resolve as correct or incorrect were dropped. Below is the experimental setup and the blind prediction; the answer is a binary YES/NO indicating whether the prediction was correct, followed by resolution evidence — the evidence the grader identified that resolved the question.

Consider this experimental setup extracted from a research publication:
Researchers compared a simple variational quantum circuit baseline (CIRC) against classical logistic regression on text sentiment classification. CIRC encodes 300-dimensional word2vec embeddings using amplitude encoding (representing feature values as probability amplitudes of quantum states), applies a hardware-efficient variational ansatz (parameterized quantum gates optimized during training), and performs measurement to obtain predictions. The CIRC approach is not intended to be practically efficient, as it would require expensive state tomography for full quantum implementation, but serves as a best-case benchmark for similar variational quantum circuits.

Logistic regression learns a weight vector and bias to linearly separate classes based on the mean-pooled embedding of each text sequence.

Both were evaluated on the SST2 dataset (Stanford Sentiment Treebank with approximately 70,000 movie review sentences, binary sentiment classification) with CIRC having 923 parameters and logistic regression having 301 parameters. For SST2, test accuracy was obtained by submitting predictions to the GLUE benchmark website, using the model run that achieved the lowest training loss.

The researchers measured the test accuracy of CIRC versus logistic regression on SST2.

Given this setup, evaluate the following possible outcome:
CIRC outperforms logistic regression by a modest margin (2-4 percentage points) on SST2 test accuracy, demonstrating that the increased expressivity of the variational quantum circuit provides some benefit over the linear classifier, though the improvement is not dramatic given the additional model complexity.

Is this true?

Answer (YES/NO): NO